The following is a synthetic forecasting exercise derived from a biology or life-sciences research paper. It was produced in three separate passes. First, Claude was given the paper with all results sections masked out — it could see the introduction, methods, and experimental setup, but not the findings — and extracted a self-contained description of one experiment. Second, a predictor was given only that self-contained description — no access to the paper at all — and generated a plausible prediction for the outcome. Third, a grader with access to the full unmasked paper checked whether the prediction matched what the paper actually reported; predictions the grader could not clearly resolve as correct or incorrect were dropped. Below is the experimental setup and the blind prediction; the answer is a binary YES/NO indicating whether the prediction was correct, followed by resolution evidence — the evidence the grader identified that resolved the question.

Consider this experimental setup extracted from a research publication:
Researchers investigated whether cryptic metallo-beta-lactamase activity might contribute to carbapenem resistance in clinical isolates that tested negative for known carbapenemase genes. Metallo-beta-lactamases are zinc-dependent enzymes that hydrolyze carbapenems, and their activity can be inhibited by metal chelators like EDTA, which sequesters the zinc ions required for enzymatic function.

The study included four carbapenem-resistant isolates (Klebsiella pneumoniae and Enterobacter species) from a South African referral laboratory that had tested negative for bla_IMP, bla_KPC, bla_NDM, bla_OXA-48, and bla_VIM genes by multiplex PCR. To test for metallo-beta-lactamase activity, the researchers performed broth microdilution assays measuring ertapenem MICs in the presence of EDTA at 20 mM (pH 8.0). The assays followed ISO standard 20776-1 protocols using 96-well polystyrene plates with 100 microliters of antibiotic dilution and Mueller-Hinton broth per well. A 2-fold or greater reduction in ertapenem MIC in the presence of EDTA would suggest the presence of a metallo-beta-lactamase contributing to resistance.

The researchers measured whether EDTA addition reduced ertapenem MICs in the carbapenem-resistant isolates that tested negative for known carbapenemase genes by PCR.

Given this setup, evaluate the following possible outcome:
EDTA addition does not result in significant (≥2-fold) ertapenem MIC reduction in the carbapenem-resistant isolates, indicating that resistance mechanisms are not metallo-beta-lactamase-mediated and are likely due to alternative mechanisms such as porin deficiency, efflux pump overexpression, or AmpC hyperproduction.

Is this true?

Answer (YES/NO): NO